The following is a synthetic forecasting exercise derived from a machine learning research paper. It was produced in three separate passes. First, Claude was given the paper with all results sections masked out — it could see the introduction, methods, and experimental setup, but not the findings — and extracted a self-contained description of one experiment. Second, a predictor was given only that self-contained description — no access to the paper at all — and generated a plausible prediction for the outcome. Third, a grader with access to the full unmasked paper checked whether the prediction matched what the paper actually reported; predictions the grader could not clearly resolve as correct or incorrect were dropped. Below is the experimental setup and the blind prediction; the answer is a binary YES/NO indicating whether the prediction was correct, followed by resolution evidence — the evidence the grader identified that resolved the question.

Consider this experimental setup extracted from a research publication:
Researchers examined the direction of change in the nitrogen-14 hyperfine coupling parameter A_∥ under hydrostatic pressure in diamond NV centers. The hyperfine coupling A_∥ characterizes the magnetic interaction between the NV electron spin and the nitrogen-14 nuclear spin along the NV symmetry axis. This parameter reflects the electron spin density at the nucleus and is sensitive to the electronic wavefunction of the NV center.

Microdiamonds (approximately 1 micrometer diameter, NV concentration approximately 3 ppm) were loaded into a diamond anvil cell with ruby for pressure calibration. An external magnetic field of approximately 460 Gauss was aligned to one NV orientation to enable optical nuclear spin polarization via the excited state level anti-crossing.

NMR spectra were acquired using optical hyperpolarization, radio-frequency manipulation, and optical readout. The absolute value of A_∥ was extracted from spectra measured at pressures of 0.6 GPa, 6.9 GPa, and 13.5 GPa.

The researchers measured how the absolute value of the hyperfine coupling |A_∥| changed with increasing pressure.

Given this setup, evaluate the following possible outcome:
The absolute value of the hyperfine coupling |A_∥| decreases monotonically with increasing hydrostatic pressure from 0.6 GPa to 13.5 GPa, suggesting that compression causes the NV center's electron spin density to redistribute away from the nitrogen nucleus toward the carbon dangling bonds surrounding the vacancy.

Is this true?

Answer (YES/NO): YES